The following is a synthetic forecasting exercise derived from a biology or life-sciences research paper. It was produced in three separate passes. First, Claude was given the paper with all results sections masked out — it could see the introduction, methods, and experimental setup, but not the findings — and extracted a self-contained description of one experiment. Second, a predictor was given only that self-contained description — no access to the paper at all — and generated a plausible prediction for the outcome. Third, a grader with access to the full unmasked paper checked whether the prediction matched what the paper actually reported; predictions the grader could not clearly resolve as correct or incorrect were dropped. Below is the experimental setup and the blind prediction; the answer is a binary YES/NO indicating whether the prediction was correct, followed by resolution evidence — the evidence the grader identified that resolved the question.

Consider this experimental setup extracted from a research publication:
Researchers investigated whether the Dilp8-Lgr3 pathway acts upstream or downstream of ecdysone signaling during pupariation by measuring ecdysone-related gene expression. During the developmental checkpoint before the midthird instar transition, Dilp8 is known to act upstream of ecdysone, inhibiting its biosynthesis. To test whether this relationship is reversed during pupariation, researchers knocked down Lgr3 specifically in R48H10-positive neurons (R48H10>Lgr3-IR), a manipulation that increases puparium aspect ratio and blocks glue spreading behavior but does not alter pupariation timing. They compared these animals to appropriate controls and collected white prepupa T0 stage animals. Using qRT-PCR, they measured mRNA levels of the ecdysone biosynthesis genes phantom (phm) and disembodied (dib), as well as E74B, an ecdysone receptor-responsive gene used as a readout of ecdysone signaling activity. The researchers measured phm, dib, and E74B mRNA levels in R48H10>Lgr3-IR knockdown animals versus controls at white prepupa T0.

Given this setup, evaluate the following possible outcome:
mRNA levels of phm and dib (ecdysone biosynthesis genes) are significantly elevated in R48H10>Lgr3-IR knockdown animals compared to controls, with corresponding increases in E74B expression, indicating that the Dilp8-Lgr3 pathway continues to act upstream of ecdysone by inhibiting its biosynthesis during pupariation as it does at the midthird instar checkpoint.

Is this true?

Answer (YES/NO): NO